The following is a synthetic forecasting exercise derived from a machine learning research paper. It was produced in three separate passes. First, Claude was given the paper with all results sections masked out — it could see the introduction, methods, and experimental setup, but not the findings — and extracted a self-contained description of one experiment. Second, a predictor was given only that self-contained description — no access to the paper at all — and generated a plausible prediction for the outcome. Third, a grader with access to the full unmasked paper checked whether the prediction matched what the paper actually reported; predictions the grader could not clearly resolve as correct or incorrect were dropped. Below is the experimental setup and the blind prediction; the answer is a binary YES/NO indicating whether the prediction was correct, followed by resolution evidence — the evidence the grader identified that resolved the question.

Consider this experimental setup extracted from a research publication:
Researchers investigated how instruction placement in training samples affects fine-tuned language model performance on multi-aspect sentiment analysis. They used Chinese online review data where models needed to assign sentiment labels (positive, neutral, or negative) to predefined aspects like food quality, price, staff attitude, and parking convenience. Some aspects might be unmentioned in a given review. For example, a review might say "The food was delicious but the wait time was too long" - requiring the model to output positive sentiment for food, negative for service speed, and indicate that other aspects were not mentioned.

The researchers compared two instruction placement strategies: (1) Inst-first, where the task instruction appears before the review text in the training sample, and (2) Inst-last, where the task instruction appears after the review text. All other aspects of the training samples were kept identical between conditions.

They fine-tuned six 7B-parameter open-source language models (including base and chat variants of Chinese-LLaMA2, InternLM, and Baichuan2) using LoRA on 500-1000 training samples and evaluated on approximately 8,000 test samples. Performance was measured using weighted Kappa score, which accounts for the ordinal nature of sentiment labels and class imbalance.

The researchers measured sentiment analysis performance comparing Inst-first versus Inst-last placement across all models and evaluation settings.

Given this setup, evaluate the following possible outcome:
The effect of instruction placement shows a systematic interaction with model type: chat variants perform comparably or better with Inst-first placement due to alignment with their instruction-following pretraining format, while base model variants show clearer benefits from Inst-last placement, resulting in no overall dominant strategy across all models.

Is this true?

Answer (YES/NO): NO